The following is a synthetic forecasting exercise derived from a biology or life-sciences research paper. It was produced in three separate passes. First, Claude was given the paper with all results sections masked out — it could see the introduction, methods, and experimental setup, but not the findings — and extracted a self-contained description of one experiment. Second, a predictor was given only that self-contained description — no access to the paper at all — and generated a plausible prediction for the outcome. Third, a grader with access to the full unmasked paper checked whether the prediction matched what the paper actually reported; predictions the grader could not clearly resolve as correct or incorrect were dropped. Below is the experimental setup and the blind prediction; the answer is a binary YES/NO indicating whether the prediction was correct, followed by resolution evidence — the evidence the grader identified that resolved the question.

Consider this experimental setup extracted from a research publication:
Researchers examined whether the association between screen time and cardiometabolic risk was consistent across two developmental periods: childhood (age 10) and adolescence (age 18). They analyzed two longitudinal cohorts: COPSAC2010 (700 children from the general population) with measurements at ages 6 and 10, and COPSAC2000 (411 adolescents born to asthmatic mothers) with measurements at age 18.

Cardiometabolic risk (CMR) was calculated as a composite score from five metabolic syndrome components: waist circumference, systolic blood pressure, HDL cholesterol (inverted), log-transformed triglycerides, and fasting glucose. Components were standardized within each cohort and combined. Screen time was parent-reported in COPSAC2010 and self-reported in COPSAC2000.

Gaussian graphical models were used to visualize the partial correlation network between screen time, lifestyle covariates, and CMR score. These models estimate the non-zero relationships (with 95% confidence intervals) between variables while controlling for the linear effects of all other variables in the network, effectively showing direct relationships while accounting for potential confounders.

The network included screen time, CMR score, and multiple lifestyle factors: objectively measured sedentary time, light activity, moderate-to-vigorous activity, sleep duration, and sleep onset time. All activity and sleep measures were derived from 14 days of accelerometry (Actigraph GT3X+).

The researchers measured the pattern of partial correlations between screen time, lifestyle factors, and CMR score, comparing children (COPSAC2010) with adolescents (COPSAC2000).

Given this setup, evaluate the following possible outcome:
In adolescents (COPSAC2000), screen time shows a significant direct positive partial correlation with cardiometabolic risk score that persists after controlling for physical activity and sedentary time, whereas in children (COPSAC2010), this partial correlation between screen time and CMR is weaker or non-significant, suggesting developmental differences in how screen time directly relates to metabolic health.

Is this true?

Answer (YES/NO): NO